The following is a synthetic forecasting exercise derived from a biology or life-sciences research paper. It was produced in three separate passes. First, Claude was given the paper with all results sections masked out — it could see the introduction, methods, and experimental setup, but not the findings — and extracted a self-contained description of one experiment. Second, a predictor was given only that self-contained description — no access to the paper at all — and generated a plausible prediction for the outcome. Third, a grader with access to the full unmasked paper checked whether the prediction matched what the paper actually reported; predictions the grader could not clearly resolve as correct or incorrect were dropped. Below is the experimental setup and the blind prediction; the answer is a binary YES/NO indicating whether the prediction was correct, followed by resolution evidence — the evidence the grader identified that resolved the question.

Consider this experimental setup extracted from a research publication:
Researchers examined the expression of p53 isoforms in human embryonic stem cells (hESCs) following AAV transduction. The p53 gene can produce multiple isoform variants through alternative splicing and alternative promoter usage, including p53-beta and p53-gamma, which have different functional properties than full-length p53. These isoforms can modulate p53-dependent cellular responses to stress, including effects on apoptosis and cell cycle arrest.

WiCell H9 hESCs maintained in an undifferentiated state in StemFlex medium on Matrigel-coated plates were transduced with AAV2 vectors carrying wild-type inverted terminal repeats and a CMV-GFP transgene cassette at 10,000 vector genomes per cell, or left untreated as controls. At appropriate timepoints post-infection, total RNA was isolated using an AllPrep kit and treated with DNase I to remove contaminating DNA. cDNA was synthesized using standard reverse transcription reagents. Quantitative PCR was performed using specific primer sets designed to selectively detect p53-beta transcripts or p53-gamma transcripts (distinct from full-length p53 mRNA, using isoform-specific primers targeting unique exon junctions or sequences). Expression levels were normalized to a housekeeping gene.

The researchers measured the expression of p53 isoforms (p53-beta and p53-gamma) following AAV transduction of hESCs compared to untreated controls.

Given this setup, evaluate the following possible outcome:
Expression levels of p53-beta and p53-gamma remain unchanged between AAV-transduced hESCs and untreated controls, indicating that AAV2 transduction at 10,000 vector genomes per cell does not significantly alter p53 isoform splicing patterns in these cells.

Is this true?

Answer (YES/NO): YES